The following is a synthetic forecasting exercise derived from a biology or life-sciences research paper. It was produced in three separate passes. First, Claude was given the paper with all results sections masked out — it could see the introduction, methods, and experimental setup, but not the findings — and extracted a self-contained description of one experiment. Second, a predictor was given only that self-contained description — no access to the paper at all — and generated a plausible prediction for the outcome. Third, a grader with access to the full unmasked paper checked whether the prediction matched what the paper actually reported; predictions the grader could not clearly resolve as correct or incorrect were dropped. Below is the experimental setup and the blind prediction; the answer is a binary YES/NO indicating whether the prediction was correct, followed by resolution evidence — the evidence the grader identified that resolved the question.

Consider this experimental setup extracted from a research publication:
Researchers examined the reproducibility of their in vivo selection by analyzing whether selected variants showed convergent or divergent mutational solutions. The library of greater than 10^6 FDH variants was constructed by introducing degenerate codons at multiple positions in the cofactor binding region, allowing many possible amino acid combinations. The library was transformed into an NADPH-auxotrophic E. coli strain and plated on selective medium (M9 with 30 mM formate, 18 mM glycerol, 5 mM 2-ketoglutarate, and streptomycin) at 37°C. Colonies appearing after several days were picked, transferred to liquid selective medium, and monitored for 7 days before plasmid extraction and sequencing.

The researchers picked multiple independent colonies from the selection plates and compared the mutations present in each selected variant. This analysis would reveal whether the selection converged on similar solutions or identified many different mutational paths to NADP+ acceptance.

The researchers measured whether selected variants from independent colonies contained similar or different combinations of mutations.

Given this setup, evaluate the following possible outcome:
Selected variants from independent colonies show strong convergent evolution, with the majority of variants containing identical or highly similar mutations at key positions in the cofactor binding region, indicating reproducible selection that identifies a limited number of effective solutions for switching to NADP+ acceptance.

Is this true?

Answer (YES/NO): YES